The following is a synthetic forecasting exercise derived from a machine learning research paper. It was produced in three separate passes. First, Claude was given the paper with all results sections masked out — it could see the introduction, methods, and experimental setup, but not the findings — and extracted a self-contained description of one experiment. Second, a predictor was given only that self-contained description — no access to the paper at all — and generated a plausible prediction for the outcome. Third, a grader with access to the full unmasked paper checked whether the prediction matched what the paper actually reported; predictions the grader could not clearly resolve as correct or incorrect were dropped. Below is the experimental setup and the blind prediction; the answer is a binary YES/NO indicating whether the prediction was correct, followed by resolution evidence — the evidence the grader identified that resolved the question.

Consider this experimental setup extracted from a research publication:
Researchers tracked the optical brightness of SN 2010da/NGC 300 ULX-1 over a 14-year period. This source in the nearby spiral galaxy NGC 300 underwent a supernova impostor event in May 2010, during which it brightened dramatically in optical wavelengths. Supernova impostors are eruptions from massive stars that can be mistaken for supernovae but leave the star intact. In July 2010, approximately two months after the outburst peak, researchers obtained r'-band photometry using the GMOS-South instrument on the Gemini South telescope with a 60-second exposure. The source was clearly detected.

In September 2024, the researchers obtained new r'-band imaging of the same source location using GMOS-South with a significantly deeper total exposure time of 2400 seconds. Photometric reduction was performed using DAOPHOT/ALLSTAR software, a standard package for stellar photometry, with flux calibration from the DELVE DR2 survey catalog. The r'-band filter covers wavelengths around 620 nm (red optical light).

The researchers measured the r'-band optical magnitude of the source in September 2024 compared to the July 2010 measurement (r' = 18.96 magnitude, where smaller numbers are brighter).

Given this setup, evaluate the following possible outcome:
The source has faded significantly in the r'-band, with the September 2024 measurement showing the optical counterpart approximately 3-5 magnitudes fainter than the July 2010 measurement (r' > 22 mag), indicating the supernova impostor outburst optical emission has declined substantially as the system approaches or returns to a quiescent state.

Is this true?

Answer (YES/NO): YES